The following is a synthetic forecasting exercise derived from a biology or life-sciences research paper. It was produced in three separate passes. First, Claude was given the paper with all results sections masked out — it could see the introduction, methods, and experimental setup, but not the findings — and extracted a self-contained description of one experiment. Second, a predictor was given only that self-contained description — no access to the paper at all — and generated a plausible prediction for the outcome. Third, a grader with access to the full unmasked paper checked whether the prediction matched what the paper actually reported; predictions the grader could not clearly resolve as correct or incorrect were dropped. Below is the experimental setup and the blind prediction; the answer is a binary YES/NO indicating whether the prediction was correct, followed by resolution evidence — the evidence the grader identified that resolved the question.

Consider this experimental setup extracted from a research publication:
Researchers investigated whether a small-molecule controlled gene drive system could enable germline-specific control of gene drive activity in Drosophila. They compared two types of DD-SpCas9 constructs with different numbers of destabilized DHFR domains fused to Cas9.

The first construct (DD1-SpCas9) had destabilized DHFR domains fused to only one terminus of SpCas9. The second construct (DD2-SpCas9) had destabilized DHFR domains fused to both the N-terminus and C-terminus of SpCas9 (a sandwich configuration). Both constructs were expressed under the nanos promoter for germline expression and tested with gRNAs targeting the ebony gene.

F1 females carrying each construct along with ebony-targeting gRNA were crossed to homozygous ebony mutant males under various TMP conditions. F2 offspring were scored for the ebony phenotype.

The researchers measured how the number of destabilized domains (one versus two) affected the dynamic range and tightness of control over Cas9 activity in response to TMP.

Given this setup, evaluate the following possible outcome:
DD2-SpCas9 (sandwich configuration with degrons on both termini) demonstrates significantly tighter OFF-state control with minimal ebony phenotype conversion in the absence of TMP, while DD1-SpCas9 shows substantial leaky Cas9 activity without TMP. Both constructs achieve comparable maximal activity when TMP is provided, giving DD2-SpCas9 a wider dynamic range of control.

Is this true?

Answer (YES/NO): NO